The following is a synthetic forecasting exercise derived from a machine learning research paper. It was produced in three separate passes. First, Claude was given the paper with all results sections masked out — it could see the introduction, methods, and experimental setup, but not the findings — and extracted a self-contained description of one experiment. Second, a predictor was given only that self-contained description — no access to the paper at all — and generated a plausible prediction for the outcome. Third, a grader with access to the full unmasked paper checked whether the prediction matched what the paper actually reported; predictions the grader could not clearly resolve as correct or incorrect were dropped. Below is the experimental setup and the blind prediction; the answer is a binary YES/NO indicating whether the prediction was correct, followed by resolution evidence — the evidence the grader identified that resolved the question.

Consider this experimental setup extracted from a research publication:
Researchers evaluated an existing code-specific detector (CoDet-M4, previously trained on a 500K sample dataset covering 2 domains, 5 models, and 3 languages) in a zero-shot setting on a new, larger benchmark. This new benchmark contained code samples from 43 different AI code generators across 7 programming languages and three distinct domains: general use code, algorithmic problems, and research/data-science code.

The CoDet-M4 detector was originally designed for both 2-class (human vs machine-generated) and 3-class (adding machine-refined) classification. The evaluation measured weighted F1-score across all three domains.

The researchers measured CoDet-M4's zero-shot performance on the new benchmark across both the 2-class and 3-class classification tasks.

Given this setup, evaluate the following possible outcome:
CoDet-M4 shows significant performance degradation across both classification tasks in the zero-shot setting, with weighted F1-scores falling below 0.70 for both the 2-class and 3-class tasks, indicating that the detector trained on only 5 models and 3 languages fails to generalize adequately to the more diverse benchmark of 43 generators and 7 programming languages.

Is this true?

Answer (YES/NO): YES